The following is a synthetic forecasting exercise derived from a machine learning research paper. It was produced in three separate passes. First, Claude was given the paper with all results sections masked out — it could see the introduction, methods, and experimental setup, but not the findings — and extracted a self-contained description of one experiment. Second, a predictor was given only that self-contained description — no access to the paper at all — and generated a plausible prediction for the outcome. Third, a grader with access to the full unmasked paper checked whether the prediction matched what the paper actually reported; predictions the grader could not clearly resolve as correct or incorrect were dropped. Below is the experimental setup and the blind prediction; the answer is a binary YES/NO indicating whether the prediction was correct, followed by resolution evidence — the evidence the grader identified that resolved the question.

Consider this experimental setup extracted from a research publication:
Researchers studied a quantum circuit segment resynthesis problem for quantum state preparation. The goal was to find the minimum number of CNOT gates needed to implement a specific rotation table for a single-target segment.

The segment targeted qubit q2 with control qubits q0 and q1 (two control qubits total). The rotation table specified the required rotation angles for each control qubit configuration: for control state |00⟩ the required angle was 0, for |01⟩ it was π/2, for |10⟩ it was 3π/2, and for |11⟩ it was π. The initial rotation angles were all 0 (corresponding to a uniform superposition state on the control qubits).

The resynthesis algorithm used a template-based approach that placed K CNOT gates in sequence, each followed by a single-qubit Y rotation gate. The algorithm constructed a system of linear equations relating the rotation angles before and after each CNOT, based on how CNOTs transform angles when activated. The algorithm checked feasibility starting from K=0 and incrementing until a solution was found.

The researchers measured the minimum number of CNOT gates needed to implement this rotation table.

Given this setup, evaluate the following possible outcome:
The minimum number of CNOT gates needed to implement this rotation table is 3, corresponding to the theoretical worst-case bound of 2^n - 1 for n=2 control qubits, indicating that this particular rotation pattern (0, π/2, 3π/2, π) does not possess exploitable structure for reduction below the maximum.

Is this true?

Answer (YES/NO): NO